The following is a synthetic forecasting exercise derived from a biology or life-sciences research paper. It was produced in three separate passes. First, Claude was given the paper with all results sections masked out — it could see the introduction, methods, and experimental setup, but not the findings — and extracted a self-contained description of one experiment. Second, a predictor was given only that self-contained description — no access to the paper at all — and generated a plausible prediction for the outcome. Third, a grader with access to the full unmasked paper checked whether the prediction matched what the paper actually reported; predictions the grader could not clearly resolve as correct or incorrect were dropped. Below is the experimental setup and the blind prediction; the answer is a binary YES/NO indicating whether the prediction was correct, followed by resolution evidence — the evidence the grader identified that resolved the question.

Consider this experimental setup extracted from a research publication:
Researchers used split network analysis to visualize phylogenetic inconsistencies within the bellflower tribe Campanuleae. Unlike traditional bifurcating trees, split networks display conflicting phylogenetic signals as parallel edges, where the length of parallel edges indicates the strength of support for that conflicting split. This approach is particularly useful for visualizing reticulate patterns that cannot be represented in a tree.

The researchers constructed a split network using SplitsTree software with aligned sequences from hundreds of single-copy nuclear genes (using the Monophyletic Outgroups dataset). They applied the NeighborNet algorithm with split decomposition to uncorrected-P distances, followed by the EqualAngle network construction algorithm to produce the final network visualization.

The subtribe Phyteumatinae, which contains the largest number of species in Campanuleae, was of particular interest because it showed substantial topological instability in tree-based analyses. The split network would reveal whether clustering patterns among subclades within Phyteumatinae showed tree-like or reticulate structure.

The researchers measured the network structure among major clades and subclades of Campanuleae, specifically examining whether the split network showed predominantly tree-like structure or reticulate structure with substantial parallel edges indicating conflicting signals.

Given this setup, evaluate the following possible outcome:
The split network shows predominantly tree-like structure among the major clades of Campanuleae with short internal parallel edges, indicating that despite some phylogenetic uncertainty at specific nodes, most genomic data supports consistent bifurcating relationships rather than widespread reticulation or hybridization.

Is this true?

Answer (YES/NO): NO